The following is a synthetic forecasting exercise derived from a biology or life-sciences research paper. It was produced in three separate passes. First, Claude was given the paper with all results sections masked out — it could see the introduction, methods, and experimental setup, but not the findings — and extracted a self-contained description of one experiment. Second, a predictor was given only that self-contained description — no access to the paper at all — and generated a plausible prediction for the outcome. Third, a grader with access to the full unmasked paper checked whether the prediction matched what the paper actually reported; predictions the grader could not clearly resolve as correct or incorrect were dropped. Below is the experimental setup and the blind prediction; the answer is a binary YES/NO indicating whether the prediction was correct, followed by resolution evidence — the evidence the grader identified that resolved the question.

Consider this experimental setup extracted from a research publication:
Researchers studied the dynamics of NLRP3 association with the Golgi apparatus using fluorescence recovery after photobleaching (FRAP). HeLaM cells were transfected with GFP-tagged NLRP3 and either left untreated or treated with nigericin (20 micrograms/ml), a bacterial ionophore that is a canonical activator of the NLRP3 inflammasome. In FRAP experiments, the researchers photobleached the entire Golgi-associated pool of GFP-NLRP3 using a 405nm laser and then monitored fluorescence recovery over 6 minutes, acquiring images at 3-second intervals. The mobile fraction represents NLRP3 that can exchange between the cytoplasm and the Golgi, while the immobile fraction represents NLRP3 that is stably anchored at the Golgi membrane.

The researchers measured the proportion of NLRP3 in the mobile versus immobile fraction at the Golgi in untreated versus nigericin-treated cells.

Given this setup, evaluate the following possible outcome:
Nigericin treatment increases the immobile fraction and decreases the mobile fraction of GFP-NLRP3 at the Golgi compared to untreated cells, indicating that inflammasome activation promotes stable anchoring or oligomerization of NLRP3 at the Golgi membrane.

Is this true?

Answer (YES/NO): YES